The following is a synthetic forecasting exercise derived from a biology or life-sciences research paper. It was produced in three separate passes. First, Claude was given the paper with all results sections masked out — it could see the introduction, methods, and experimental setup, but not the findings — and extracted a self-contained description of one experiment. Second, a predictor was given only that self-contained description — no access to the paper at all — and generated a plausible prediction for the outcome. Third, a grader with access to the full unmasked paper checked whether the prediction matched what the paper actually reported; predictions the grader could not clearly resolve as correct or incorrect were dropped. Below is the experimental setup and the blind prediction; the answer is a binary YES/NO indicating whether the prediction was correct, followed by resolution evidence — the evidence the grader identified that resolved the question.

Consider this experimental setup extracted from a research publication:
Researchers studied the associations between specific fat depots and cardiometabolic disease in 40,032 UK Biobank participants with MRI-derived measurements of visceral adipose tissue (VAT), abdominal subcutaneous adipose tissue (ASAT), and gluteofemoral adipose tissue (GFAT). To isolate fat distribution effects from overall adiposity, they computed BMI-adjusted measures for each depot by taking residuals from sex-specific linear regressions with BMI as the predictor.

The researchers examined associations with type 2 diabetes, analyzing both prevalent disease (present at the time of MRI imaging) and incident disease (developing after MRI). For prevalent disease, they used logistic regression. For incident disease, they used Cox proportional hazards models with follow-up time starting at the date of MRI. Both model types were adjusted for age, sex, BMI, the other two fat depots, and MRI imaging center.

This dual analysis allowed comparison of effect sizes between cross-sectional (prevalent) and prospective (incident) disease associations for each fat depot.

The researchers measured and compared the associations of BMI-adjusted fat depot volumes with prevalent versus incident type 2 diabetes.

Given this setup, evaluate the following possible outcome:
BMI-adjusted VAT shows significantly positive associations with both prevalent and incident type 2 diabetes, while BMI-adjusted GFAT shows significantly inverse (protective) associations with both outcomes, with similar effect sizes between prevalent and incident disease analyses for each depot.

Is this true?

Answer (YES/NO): YES